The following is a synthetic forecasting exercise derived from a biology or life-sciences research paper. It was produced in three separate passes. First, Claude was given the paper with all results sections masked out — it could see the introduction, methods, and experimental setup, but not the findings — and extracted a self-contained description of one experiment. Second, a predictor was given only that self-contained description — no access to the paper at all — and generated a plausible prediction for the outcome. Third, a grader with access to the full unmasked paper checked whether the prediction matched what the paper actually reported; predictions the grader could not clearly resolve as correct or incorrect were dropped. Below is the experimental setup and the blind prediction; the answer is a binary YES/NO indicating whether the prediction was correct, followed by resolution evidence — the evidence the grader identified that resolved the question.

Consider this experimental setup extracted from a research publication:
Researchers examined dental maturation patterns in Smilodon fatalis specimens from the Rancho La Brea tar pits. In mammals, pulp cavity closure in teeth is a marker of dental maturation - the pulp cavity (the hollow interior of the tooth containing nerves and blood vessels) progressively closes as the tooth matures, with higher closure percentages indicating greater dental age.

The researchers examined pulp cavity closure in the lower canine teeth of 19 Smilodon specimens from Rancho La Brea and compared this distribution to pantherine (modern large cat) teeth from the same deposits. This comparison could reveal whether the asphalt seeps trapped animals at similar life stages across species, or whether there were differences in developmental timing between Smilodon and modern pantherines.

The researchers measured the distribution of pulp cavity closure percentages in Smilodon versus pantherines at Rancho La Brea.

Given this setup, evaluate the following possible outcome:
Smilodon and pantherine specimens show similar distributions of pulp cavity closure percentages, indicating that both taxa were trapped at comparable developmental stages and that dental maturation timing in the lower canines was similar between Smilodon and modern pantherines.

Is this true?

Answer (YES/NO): NO